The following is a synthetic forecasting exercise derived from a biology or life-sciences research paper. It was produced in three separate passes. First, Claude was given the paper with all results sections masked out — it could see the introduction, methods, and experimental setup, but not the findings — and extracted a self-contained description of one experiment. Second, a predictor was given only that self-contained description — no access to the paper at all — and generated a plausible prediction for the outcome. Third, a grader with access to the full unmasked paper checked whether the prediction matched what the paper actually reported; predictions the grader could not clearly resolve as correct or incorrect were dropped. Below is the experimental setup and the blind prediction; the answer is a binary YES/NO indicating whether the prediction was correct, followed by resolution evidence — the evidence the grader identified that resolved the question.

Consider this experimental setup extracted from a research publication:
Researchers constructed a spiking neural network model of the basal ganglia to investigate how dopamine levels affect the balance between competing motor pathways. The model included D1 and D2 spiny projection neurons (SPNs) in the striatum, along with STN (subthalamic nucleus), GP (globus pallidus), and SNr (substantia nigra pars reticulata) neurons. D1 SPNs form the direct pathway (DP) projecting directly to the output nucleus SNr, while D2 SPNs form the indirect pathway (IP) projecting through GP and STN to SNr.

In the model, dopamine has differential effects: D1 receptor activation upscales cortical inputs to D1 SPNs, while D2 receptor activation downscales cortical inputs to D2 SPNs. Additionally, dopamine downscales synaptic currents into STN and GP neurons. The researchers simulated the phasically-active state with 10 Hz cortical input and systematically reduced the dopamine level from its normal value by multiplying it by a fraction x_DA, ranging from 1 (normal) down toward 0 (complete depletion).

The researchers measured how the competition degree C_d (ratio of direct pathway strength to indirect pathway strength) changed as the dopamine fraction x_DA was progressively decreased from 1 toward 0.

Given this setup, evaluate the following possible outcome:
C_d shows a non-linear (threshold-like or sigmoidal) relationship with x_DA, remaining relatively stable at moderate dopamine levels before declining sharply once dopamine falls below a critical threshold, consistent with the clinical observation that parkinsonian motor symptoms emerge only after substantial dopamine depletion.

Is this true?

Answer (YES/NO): NO